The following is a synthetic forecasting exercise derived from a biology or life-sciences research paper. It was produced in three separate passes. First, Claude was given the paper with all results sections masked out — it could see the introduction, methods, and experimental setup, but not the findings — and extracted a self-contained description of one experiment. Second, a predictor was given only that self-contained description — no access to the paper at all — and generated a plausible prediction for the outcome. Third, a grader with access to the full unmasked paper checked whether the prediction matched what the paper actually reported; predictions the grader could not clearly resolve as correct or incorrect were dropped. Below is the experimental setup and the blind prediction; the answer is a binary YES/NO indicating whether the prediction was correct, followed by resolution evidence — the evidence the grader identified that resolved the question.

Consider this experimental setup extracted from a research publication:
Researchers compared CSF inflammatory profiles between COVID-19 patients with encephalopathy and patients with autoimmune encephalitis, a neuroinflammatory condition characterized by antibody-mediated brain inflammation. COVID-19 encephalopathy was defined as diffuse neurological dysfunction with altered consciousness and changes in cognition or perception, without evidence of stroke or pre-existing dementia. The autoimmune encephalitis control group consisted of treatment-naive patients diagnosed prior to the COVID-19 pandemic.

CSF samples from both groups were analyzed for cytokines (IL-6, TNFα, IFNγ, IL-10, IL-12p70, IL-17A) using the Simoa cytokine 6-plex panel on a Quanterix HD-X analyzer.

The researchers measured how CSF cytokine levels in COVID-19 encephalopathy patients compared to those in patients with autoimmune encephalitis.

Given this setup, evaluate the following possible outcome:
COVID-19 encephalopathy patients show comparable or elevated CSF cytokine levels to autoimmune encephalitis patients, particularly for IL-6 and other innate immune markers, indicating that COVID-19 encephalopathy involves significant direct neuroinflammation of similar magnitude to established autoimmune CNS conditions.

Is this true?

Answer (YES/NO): NO